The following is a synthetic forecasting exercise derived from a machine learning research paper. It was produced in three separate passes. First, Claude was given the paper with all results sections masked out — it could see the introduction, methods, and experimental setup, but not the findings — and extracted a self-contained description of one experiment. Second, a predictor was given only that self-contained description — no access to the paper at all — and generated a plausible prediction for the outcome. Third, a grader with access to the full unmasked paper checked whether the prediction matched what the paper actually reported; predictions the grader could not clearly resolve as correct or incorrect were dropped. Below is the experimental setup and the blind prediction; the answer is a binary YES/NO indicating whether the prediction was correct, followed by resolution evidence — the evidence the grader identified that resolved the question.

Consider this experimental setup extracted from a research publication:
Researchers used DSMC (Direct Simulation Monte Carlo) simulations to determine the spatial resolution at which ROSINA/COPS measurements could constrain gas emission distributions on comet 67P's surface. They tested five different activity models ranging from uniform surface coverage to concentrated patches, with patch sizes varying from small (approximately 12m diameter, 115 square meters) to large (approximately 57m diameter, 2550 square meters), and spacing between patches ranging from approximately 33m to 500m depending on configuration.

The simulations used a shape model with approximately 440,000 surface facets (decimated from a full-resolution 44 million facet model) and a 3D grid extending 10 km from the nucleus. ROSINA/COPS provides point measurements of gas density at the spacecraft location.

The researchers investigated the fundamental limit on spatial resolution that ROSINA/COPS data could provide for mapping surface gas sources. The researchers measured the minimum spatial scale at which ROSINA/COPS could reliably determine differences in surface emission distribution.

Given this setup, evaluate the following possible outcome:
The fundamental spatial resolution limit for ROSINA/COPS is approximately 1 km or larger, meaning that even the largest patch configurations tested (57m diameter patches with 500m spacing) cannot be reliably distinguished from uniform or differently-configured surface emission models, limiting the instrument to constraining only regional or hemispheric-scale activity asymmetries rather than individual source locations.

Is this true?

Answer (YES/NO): NO